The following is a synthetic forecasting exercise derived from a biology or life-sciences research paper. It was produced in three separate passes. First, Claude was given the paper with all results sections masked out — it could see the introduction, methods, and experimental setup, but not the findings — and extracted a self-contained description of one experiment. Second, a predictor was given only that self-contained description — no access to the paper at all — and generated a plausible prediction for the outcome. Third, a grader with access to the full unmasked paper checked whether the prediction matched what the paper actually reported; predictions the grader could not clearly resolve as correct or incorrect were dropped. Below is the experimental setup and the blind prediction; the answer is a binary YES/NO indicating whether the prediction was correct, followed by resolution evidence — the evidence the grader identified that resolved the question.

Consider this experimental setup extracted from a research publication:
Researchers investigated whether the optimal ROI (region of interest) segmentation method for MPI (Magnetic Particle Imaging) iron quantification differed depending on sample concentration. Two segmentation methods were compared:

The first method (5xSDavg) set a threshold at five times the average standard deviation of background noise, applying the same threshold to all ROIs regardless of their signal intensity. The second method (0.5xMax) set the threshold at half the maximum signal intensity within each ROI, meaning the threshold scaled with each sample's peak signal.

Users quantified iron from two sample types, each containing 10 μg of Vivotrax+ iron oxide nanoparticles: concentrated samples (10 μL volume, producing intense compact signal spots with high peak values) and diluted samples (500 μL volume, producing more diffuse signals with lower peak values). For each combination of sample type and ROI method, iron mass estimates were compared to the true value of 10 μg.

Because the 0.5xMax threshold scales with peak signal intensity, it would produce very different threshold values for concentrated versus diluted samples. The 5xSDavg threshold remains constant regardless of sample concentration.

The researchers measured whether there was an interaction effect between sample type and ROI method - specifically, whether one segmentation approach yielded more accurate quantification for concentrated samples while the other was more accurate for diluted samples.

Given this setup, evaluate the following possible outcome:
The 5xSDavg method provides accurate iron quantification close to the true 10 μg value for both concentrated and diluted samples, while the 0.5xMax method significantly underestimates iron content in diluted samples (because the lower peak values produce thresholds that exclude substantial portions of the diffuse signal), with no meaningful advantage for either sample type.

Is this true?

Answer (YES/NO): NO